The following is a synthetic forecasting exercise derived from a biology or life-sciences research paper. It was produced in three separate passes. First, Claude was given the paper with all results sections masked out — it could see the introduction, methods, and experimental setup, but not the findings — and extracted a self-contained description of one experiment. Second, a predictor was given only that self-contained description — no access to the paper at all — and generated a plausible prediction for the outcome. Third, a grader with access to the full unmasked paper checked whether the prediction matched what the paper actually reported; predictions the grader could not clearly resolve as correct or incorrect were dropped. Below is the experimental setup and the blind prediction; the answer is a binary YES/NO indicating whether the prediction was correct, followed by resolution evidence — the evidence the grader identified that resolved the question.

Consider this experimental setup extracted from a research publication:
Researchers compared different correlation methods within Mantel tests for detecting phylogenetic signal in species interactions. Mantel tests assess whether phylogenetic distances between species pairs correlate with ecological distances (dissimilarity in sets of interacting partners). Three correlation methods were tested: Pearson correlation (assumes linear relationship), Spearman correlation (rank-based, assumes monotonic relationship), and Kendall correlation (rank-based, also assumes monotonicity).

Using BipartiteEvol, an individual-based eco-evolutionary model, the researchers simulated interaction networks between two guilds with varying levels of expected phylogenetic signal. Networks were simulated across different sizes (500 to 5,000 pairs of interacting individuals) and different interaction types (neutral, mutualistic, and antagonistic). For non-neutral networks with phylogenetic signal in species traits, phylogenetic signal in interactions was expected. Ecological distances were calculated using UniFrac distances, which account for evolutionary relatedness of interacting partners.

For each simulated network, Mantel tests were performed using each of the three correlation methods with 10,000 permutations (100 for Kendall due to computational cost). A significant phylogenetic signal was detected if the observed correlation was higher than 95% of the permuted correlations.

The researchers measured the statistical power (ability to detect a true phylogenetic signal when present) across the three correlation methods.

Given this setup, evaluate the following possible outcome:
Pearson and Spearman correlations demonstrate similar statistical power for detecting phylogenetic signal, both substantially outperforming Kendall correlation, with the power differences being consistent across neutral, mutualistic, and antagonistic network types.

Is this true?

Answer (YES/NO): NO